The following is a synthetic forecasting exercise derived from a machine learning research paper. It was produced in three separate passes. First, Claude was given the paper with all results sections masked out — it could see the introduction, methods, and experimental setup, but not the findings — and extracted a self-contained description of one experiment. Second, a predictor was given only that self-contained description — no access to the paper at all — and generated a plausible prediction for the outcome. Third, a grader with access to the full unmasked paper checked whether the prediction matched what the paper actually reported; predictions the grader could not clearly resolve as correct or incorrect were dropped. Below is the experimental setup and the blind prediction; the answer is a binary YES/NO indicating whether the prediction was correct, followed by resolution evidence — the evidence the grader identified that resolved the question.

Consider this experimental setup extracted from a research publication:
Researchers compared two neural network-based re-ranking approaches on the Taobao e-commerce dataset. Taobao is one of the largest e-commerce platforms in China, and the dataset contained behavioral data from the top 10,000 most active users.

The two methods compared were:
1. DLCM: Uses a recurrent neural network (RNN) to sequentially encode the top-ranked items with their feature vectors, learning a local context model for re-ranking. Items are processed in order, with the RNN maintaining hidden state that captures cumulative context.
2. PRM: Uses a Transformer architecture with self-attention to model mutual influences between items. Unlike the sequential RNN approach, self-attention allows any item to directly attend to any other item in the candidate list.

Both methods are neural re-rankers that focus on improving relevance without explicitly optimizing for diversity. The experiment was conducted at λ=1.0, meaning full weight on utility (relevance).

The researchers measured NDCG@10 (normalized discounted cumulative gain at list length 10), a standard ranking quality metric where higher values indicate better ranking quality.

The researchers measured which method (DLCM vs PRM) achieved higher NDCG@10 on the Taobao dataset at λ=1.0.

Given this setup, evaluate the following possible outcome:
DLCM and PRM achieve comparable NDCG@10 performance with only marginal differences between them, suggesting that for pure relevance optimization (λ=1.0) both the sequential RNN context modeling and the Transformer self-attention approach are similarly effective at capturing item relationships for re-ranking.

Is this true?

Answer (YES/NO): NO